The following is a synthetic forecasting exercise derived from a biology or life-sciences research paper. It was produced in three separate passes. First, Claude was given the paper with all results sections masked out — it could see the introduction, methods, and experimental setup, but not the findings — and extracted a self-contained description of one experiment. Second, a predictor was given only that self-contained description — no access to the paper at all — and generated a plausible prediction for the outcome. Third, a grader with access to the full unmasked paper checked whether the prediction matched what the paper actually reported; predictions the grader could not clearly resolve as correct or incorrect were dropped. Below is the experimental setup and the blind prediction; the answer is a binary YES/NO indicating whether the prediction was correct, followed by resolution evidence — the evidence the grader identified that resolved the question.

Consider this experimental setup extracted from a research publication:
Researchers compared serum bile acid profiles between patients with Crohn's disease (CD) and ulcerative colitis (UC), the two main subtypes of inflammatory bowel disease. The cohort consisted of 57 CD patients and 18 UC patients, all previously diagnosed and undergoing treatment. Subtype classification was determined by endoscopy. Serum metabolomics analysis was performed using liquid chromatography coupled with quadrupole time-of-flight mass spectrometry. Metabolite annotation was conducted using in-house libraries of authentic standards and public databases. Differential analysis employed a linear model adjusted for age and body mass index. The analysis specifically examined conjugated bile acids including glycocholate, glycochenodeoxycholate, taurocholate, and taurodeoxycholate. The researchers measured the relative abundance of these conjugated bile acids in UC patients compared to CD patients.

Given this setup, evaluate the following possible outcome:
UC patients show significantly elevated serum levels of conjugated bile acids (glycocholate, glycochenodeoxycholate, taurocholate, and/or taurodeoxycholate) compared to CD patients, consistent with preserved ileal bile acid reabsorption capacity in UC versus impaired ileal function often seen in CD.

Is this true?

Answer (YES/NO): YES